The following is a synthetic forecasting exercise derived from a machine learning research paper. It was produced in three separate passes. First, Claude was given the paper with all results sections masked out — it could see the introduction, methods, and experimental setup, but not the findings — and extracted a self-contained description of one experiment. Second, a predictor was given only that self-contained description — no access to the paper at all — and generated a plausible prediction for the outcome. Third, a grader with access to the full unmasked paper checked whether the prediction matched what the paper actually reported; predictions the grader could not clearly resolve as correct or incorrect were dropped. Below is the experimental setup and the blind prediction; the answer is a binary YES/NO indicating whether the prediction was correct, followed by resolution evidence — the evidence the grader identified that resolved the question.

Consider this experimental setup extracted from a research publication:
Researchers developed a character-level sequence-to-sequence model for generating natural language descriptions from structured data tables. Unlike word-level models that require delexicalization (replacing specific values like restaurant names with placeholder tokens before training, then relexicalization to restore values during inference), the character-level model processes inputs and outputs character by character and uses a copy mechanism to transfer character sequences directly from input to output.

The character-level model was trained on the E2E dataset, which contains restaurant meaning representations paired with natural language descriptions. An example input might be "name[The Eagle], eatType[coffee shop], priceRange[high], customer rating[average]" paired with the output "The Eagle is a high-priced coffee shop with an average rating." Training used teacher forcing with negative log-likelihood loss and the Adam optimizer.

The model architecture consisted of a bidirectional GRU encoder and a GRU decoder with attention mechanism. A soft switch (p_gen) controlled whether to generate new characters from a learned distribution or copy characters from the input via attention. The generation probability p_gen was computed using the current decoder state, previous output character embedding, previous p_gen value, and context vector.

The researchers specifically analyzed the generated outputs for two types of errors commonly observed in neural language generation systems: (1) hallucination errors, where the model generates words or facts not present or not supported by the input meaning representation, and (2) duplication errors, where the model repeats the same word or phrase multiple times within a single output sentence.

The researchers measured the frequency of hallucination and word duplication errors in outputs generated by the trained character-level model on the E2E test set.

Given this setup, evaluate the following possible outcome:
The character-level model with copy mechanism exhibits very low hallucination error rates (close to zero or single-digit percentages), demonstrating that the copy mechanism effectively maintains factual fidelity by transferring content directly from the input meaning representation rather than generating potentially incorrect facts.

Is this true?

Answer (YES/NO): YES